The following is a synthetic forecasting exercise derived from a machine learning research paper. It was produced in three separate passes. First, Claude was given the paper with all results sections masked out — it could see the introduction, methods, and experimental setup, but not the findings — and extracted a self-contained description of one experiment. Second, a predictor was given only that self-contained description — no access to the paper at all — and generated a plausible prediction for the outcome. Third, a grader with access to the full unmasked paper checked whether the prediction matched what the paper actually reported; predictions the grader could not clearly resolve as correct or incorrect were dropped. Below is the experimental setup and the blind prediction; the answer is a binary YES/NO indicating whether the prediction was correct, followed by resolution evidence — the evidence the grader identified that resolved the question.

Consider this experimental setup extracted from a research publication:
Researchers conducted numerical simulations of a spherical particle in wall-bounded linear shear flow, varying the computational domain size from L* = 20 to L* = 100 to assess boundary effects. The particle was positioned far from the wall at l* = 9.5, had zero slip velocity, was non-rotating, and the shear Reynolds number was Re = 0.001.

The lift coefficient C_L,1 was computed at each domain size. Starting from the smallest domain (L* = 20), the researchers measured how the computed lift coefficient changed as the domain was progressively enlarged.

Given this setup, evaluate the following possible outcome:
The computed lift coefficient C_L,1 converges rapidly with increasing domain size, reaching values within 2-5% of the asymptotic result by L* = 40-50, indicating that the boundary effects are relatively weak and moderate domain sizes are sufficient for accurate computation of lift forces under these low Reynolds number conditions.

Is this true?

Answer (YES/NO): NO